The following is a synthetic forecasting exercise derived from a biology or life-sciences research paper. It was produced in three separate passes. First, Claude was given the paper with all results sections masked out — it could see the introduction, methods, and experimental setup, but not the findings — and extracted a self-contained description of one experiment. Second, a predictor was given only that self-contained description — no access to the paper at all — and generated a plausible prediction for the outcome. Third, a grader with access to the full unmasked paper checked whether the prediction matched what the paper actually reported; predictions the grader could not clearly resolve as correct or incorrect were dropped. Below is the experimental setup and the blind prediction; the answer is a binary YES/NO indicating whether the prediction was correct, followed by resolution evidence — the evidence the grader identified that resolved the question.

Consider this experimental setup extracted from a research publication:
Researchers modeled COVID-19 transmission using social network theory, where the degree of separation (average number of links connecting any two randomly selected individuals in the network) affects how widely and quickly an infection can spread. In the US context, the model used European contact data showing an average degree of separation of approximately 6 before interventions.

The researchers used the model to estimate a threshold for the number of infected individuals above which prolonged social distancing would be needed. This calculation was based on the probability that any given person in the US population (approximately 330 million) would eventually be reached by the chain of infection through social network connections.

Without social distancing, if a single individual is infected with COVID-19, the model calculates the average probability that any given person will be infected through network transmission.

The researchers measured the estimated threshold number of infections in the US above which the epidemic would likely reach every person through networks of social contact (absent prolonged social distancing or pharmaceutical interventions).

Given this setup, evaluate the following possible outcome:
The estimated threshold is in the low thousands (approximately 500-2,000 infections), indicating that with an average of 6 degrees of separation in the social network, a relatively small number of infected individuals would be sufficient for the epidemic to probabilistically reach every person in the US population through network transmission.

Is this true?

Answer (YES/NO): NO